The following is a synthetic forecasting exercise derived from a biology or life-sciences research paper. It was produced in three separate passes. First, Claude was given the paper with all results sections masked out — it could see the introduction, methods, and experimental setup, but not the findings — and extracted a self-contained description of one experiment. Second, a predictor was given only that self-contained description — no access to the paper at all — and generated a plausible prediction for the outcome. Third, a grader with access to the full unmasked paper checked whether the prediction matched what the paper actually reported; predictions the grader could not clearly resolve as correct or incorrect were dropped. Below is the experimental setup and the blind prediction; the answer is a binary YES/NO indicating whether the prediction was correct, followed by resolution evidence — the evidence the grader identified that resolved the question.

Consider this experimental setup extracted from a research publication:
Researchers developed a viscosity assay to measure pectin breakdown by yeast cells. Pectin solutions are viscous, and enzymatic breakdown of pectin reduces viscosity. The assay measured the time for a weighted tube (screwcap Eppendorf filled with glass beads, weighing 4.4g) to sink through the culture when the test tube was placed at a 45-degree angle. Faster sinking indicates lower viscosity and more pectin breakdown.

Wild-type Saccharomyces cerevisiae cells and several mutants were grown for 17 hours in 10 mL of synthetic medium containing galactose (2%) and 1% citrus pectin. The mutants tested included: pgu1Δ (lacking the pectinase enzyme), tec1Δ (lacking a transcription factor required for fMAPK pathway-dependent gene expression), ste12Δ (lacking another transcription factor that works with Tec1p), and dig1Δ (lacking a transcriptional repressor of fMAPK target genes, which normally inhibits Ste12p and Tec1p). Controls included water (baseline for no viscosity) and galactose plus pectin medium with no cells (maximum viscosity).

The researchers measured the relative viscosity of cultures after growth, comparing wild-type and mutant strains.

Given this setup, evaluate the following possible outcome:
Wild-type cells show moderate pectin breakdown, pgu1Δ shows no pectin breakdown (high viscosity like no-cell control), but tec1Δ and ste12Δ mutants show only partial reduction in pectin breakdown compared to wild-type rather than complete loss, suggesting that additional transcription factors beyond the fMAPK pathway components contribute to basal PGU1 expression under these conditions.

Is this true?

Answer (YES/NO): NO